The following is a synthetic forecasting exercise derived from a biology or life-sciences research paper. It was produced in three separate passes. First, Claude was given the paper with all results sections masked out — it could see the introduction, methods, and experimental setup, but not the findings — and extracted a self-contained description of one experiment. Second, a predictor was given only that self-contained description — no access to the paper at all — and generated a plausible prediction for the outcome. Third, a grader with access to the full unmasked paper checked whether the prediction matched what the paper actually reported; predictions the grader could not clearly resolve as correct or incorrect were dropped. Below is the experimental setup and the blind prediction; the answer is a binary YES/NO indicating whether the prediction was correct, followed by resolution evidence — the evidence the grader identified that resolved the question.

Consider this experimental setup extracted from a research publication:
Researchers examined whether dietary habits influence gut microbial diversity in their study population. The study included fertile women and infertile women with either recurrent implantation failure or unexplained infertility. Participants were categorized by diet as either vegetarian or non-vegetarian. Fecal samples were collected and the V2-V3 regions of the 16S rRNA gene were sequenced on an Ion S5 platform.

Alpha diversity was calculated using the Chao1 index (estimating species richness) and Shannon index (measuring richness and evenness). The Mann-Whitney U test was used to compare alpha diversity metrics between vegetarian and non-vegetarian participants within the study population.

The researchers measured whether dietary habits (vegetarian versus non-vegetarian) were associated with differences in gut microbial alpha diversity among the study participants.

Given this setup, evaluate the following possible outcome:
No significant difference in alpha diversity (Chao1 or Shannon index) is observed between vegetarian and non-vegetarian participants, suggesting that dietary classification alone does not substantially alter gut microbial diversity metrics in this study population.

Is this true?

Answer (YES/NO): YES